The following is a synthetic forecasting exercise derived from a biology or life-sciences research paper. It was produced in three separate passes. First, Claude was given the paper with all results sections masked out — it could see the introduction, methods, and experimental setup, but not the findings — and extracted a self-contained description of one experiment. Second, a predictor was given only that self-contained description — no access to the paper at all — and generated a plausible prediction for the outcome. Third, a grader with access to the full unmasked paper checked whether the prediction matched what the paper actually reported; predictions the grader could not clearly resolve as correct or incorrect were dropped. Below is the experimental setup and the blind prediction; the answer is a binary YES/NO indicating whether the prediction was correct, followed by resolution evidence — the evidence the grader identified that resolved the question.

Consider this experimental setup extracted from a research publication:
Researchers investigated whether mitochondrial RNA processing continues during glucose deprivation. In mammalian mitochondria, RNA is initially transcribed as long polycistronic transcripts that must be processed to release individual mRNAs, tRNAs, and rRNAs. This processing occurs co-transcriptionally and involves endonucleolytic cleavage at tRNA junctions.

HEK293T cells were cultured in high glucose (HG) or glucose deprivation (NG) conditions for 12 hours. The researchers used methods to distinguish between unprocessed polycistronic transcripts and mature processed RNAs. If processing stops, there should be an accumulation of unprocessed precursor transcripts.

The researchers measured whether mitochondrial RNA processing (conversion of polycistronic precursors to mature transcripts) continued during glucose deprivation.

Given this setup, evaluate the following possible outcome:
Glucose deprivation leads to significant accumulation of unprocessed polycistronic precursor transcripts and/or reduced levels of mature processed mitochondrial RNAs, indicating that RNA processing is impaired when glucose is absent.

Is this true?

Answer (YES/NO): NO